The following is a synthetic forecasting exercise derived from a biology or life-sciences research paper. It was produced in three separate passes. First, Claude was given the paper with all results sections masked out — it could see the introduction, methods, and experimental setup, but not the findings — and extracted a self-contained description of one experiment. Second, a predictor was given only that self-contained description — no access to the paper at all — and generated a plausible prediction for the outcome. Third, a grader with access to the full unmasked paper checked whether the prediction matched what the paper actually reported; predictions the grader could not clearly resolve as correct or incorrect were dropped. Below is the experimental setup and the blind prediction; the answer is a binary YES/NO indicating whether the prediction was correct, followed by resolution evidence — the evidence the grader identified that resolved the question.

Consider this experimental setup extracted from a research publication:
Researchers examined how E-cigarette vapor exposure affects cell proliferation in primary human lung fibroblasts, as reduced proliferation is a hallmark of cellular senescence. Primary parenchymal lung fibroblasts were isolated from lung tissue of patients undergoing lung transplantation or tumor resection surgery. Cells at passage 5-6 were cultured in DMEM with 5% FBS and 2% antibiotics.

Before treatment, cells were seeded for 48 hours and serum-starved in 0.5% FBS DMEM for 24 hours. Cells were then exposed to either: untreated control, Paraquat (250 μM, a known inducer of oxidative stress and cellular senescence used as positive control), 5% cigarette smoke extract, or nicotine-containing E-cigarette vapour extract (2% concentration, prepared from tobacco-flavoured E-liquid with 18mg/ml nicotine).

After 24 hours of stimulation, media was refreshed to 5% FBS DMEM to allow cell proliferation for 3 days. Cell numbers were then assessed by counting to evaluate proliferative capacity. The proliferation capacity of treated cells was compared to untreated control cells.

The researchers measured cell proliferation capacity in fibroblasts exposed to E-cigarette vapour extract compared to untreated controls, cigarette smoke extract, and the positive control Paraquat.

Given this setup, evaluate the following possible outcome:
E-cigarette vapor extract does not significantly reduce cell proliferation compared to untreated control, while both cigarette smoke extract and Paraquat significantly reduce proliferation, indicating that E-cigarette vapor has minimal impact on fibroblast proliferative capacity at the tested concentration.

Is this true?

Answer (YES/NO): NO